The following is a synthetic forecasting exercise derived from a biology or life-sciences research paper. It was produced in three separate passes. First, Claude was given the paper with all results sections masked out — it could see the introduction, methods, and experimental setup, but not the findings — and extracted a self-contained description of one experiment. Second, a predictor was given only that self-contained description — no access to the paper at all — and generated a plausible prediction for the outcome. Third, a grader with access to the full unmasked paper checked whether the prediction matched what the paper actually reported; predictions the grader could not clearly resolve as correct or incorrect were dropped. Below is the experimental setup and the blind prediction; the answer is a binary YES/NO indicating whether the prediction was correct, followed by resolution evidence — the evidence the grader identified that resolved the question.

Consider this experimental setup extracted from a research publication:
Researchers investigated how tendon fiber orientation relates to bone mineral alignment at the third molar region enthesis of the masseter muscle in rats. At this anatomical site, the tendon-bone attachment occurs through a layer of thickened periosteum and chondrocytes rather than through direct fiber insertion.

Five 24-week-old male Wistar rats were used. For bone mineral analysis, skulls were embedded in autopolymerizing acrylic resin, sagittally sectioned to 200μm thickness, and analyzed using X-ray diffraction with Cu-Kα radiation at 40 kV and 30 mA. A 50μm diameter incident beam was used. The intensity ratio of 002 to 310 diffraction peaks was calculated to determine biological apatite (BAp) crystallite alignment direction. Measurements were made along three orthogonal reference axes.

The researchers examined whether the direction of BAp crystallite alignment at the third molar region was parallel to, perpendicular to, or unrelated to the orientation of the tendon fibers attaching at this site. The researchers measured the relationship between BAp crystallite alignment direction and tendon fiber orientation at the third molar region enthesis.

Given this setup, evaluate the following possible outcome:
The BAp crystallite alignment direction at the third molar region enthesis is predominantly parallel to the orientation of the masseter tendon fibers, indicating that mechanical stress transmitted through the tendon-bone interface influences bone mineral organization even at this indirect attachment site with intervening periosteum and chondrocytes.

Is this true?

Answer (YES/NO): YES